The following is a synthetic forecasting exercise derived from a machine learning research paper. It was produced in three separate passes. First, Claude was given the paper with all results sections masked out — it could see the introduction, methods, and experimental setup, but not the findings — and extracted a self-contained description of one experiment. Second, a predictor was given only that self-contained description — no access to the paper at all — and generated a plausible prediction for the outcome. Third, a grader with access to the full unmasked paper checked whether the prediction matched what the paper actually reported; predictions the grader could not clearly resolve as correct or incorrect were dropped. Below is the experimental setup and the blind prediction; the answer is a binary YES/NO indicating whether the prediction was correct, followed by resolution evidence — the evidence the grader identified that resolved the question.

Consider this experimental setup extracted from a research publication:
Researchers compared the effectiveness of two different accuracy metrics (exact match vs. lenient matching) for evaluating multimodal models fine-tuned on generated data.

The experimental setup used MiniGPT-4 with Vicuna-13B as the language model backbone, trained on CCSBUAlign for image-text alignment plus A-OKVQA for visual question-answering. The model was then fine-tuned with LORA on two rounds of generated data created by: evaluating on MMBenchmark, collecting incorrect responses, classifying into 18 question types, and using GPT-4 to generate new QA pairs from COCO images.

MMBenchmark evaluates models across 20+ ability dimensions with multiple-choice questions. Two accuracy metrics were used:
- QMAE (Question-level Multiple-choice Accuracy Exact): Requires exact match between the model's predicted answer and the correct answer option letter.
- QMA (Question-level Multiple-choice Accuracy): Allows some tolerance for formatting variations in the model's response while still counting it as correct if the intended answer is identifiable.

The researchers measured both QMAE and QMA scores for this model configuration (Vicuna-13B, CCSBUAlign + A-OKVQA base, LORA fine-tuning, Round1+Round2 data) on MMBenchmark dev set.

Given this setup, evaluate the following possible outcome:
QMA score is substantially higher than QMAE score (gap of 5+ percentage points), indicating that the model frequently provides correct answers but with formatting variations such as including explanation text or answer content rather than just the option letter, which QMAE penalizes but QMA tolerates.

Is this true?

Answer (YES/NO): YES